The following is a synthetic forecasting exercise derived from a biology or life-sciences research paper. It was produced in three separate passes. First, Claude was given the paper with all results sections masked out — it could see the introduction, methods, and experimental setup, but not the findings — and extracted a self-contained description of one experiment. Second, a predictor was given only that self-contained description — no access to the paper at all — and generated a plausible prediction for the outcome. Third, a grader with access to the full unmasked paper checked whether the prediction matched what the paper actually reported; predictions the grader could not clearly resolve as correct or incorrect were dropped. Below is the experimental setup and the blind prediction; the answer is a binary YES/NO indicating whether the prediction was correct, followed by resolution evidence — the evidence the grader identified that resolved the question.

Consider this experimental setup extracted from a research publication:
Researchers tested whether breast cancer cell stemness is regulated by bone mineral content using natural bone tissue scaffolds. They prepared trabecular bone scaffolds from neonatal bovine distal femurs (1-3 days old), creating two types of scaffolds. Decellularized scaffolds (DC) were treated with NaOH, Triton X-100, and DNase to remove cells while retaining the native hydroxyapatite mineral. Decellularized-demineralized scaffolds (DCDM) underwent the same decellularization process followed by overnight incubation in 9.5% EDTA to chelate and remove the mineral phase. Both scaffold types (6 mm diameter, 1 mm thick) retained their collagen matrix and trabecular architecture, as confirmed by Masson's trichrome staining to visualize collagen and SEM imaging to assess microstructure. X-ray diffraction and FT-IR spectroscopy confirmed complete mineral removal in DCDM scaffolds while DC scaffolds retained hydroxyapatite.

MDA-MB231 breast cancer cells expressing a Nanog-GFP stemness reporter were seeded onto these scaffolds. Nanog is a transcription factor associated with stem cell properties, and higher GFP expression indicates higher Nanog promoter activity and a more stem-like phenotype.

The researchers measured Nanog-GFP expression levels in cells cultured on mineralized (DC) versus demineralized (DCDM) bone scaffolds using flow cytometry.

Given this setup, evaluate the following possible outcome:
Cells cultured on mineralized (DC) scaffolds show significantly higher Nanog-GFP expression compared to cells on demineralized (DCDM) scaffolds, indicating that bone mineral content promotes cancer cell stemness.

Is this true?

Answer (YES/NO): YES